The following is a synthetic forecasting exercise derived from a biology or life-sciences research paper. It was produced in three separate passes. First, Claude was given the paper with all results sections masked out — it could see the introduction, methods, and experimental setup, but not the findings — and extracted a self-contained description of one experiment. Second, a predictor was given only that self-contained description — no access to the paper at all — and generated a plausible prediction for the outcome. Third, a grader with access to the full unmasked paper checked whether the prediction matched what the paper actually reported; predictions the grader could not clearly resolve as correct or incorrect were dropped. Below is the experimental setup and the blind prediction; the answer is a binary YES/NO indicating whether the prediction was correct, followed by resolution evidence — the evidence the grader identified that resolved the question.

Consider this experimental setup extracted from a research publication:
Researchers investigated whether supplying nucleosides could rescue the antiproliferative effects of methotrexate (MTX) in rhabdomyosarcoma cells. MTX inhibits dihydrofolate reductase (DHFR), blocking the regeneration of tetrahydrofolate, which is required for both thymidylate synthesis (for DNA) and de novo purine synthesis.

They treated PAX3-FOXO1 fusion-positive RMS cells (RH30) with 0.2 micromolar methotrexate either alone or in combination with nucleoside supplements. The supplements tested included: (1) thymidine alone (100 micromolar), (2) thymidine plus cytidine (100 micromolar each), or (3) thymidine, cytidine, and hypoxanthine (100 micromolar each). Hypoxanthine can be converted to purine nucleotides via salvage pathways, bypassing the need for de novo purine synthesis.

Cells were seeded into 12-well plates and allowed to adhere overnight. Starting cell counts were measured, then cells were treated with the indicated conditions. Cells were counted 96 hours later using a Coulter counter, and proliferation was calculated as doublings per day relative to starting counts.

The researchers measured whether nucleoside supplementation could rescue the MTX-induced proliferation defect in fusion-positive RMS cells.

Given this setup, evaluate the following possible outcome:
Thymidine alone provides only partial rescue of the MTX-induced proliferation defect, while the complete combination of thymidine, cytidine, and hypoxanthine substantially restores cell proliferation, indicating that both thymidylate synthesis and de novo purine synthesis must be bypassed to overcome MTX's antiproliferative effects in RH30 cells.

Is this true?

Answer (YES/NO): NO